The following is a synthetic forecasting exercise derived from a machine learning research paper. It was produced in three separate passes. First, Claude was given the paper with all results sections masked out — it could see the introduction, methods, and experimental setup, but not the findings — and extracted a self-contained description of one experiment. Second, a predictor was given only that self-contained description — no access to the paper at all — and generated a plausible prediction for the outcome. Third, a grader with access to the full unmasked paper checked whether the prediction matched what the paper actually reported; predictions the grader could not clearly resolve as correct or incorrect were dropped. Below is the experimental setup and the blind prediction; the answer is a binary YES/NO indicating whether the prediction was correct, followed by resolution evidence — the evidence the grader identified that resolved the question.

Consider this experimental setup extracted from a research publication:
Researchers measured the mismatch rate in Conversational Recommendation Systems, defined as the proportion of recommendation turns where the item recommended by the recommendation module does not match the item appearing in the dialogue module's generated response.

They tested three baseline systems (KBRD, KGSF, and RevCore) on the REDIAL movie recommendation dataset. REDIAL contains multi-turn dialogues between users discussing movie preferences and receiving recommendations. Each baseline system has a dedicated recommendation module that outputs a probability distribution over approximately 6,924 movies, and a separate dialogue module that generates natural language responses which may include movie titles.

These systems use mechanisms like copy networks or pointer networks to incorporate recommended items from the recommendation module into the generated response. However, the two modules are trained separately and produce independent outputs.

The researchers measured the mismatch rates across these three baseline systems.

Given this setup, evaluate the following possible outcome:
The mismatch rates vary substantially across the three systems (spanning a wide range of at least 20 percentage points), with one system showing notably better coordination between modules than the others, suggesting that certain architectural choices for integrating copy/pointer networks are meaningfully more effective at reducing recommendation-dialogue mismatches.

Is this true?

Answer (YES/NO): NO